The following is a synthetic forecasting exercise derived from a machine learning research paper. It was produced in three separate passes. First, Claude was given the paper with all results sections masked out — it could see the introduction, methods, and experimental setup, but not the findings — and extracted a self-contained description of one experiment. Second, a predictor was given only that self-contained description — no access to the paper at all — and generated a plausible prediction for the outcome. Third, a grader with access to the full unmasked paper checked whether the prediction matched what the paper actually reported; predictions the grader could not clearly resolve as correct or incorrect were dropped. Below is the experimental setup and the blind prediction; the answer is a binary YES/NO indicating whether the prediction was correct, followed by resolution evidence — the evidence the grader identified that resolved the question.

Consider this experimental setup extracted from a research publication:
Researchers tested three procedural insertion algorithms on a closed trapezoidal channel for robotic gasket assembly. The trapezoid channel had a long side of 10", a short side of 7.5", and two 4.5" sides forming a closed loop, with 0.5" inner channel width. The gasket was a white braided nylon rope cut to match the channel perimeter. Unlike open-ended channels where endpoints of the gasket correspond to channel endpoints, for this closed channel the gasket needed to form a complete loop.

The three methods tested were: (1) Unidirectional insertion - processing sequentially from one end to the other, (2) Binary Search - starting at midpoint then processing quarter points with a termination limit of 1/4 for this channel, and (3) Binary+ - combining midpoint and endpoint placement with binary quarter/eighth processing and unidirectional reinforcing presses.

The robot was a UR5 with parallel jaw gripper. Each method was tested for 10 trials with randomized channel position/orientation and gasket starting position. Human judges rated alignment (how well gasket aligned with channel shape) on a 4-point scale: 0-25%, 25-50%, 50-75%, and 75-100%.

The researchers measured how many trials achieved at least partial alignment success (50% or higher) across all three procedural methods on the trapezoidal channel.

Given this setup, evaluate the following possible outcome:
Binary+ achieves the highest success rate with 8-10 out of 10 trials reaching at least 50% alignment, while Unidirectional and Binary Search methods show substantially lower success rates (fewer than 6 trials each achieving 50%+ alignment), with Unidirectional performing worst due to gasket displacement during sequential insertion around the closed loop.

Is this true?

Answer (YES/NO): NO